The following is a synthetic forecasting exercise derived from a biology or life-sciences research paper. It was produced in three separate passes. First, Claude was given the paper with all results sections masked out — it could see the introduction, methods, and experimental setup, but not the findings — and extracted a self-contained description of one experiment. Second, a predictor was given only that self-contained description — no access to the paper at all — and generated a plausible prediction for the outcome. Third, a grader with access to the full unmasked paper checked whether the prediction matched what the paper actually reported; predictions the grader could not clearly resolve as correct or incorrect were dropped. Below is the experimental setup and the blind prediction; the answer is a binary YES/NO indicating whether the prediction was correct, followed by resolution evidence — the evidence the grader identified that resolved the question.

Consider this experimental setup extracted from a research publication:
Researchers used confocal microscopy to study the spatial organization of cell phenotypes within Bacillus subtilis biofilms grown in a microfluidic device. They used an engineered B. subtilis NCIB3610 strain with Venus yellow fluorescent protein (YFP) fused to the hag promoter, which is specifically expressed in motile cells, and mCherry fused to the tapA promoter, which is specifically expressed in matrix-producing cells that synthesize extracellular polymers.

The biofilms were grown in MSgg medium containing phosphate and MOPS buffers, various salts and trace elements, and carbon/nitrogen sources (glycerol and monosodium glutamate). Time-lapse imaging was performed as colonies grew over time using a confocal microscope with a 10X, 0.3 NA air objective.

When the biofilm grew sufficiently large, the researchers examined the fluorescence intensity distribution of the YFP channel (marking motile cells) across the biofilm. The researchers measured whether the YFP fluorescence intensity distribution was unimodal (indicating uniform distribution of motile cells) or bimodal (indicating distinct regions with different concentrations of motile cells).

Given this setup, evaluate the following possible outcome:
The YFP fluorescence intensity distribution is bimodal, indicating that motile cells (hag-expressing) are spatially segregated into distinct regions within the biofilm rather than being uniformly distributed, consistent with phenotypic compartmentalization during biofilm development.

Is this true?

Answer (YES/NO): YES